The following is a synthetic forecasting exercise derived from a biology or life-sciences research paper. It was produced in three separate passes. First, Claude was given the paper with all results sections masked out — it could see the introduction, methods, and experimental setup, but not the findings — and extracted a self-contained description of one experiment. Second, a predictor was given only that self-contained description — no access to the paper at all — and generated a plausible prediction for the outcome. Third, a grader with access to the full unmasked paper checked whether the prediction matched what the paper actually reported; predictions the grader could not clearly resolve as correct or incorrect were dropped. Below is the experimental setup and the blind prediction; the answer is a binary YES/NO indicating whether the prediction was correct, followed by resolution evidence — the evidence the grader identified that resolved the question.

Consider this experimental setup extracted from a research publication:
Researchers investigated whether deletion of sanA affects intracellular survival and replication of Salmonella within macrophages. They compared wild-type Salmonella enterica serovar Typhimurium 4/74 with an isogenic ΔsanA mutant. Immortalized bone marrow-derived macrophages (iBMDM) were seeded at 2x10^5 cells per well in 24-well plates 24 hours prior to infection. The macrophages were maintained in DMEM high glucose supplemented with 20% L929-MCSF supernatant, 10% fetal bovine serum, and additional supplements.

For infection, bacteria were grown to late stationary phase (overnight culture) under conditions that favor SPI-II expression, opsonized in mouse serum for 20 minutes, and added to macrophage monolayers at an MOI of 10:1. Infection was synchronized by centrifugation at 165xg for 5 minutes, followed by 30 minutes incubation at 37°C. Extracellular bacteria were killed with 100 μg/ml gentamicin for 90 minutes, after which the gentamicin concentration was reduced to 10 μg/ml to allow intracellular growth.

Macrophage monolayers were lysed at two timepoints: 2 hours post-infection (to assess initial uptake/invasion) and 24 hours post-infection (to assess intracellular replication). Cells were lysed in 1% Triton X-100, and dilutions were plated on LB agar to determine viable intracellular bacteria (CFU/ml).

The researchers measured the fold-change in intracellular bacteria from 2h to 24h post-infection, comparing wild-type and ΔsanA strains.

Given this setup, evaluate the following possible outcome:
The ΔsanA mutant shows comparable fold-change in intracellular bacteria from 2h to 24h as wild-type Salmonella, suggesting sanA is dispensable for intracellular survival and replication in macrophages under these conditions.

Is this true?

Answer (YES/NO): NO